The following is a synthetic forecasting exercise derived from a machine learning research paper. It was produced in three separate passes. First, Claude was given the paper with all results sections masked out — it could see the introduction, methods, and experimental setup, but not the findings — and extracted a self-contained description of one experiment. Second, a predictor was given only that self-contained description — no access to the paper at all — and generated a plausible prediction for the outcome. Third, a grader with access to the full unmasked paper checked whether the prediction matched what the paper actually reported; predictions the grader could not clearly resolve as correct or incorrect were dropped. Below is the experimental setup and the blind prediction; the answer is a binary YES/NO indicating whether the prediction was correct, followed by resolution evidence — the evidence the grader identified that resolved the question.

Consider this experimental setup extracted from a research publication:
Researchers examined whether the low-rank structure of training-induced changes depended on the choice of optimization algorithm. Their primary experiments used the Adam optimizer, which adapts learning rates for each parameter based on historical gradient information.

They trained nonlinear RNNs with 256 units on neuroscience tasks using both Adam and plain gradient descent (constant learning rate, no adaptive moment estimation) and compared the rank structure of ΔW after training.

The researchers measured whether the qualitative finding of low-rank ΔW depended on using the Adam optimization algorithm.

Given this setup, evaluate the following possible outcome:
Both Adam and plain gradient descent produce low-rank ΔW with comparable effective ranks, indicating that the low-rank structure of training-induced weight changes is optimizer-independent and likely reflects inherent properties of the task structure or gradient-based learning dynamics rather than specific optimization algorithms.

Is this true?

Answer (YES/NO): YES